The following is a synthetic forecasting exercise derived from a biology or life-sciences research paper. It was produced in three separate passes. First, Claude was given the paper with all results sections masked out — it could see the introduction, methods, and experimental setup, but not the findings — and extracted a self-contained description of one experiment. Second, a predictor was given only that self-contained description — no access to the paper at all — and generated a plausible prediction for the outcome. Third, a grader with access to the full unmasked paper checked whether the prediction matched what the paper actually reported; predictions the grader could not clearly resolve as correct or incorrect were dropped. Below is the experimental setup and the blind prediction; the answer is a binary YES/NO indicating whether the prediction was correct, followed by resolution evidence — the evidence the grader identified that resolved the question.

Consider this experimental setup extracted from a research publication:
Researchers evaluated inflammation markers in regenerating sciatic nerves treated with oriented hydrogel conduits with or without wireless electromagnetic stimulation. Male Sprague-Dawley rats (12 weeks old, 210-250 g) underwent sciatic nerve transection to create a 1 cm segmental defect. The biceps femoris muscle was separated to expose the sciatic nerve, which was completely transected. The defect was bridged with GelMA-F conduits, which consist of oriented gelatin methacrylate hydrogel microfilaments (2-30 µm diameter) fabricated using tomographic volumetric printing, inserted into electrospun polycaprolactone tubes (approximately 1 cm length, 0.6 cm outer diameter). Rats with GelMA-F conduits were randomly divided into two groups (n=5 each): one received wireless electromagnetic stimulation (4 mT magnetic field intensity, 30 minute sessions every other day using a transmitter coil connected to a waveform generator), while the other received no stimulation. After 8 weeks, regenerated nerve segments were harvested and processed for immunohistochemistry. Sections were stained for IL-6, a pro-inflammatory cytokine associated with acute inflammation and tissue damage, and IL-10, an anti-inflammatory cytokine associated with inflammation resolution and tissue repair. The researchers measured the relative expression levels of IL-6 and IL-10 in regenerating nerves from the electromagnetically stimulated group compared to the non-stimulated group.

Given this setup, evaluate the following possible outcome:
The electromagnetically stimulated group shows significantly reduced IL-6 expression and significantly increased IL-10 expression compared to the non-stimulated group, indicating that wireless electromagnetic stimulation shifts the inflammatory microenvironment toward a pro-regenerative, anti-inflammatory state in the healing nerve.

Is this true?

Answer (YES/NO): YES